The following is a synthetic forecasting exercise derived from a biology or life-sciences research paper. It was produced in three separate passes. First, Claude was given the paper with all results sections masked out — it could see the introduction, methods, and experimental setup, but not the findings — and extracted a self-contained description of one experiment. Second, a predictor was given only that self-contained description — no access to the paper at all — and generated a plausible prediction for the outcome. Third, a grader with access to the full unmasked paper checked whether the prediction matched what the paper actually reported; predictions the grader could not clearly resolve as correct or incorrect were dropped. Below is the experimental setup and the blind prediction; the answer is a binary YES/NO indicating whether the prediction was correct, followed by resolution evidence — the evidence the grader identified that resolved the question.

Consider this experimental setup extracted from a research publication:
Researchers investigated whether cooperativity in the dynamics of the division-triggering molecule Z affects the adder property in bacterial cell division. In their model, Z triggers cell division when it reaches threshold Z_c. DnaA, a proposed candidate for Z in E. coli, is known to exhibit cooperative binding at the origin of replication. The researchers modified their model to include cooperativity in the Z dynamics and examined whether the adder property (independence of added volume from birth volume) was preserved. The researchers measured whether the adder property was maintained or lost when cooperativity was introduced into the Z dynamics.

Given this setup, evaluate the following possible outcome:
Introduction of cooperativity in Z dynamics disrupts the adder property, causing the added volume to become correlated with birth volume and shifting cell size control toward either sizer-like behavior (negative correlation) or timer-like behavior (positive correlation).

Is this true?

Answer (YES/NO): NO